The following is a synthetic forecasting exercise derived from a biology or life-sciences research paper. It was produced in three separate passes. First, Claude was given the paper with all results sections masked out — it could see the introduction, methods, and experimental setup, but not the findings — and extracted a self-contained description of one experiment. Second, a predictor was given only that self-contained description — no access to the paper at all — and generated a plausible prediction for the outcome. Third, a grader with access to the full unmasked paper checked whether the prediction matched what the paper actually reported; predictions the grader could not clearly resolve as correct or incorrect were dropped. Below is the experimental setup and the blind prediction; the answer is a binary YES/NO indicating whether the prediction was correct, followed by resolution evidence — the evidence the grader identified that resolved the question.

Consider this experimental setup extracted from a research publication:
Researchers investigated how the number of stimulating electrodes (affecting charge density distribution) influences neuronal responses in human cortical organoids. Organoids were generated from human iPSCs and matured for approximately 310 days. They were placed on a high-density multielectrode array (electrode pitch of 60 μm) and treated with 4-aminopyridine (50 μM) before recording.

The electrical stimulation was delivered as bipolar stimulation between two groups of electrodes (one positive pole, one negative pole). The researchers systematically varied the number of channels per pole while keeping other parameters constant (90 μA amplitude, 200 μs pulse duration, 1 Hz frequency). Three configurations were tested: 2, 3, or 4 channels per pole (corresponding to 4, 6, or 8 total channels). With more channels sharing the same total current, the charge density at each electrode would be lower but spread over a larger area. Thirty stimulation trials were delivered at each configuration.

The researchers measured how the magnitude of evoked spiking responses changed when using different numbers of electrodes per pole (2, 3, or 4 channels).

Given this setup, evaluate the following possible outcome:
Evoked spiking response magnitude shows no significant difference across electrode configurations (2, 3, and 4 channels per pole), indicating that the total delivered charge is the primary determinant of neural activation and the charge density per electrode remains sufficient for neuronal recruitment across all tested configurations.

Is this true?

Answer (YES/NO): YES